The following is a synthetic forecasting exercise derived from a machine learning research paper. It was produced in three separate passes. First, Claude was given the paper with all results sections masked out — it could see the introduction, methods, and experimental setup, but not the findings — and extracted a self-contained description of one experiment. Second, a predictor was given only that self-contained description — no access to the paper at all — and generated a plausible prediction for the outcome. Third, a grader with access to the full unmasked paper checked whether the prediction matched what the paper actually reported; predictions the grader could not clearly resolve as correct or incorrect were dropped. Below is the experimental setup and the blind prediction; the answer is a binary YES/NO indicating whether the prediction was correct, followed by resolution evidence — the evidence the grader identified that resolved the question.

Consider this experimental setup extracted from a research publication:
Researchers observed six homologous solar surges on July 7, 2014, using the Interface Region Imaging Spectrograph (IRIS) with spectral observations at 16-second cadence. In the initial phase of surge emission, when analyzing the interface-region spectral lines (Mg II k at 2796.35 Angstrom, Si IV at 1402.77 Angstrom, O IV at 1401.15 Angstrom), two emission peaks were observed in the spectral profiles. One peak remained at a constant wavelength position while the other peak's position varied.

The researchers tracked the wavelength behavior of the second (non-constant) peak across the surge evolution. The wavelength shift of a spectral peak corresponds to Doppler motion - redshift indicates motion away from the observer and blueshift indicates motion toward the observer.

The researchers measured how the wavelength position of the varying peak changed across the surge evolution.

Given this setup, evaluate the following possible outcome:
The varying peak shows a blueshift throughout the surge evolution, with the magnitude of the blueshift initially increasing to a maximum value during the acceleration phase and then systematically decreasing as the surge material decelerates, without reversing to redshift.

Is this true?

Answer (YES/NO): NO